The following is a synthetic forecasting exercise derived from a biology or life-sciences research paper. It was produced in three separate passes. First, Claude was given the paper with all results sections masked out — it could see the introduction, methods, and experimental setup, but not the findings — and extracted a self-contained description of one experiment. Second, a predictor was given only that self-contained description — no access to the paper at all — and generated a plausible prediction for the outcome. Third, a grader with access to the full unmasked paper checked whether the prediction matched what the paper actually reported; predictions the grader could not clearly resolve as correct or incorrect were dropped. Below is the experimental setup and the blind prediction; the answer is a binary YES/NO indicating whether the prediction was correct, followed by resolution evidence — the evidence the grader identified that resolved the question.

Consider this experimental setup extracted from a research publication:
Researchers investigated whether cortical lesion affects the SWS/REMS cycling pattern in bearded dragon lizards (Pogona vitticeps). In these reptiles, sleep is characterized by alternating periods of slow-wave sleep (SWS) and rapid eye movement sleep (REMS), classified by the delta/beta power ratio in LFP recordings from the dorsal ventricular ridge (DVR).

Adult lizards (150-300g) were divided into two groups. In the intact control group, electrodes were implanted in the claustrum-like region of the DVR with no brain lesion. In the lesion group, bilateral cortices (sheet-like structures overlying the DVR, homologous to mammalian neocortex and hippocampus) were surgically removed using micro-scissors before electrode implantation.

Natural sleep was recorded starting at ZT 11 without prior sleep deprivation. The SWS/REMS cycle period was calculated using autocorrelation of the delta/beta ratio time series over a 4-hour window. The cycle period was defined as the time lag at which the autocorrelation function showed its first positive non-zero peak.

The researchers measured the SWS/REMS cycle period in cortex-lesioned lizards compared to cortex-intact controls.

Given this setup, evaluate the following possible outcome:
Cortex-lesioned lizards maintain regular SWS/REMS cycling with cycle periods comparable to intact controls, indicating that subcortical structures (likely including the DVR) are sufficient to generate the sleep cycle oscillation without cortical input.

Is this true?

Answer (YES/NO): YES